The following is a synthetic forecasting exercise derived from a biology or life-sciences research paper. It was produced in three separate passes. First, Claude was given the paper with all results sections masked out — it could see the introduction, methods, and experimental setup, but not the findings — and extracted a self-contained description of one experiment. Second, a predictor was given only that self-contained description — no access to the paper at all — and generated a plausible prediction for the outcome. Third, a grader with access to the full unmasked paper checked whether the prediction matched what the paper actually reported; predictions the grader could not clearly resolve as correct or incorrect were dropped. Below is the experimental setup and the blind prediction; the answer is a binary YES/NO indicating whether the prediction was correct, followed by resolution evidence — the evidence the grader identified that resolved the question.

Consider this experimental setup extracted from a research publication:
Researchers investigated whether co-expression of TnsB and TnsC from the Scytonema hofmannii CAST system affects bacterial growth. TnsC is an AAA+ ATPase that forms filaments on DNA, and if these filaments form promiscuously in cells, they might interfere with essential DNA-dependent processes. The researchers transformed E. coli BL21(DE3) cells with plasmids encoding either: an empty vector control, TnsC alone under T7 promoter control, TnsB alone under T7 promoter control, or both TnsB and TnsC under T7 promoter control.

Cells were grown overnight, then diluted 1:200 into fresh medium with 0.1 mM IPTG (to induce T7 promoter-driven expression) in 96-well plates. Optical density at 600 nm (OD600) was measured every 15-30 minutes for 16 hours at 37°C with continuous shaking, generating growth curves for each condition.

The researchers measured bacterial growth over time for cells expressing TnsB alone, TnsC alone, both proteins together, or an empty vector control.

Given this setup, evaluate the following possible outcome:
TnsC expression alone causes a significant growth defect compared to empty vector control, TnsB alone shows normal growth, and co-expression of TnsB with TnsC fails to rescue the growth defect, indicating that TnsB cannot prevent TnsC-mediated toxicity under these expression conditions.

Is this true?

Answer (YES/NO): NO